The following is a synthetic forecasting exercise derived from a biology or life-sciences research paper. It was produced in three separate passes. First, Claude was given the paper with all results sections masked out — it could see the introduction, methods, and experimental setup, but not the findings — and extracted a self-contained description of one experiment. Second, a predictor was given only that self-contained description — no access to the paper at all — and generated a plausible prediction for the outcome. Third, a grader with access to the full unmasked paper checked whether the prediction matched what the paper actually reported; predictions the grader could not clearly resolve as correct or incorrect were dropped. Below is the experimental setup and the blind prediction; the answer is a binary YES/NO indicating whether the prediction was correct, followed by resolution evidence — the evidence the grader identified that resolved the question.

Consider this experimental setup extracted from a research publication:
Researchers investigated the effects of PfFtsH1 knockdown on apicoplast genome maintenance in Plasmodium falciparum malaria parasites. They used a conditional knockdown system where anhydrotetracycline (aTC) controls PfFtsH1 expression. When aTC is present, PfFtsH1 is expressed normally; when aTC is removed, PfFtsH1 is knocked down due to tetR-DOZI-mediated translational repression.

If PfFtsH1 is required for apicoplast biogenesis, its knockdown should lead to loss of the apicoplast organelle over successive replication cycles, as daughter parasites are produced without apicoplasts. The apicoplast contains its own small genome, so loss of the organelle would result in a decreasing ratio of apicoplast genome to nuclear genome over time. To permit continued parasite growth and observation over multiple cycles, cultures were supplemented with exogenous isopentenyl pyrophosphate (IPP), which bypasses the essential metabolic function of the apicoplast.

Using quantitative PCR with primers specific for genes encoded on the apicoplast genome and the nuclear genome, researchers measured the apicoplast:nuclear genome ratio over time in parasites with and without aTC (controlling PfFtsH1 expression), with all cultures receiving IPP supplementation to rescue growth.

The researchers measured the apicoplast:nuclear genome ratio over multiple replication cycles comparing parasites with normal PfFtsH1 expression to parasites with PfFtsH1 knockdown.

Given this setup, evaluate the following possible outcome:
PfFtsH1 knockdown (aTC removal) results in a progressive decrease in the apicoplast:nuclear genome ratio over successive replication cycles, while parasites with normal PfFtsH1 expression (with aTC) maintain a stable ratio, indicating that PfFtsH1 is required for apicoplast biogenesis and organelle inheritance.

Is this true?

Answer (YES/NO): YES